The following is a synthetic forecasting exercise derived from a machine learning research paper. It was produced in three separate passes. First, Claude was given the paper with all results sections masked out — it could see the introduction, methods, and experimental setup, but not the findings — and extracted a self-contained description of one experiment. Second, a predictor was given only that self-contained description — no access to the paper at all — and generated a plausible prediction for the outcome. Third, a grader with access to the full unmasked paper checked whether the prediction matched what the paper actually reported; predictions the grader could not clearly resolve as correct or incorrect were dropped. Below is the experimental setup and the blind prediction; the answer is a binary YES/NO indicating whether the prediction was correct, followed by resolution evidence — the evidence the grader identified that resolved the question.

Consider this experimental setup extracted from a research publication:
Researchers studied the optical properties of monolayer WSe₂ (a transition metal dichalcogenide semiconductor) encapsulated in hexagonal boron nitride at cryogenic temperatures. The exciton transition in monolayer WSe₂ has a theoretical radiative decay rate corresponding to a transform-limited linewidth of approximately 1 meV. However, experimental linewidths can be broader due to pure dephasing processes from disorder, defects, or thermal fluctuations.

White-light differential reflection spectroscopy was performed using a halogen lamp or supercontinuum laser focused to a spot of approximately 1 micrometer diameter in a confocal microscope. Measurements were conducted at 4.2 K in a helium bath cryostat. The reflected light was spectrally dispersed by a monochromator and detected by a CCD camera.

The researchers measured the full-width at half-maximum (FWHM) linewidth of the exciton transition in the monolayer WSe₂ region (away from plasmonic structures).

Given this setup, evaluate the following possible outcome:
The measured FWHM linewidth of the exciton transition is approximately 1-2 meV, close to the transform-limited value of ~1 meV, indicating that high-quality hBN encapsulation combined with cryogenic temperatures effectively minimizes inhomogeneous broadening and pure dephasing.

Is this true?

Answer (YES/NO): NO